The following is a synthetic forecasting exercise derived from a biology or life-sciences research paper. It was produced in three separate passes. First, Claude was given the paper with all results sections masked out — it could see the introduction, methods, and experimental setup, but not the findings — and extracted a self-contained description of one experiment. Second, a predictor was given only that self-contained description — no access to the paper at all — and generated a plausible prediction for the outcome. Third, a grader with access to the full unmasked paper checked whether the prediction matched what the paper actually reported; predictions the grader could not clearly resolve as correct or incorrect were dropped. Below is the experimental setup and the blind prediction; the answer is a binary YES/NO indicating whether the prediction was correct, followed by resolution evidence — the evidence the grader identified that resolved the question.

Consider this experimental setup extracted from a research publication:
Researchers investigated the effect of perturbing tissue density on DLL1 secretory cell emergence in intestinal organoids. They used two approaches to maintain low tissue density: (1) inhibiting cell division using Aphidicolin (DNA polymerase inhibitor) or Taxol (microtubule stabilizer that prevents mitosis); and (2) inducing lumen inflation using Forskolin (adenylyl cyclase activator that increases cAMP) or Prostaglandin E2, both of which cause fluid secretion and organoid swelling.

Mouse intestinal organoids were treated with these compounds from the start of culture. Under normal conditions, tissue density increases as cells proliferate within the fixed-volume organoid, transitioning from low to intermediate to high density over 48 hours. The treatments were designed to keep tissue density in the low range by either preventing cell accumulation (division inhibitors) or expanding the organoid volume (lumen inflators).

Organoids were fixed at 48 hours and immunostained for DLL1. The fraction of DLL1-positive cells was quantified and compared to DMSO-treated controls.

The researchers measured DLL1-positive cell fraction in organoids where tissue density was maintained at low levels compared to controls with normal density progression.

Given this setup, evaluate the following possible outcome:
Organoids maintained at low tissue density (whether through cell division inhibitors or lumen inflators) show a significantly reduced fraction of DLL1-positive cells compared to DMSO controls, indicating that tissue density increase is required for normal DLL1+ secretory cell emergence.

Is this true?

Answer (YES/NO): YES